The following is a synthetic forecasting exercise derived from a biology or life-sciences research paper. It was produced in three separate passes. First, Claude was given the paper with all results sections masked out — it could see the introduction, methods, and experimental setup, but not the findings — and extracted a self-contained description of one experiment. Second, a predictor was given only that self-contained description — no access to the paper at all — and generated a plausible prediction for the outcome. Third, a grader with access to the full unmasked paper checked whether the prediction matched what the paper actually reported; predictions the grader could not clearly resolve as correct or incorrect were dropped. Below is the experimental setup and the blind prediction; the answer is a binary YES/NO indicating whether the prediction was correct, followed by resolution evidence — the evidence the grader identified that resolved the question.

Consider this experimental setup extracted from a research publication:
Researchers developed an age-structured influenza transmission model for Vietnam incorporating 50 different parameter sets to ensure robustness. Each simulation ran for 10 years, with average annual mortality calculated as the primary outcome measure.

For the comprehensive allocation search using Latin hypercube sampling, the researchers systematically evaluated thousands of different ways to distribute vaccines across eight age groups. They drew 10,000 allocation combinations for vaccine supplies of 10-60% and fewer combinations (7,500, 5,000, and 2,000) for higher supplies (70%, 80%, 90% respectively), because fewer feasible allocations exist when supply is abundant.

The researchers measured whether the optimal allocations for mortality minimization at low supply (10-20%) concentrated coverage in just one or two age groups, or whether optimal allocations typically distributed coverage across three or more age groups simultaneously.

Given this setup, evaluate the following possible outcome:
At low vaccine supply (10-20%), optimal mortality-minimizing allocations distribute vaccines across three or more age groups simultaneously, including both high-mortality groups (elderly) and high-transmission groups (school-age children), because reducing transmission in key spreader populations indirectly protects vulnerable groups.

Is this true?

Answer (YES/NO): YES